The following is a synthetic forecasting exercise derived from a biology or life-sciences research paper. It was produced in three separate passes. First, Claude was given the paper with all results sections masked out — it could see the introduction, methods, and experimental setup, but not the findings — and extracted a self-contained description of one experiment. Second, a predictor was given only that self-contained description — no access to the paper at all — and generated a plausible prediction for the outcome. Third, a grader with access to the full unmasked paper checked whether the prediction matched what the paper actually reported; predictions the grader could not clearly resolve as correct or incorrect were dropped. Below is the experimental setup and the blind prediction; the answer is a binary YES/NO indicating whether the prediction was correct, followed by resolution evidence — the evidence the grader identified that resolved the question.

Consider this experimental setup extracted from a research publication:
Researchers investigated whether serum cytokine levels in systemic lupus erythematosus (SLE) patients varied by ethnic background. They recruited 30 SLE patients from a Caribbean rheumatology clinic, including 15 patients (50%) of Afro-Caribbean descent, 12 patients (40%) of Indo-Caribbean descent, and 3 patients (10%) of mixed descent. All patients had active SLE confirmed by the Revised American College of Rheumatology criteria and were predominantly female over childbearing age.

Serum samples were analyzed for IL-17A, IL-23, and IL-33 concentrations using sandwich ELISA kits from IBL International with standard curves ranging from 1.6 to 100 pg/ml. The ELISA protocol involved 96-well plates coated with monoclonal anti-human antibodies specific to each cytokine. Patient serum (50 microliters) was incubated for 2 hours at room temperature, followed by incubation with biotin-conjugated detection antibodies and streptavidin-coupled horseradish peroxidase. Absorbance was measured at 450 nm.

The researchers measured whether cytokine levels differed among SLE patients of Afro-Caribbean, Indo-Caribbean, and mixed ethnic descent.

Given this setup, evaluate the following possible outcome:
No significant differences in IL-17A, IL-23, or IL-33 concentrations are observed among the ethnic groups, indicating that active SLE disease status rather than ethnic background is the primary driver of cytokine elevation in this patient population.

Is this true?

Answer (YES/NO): NO